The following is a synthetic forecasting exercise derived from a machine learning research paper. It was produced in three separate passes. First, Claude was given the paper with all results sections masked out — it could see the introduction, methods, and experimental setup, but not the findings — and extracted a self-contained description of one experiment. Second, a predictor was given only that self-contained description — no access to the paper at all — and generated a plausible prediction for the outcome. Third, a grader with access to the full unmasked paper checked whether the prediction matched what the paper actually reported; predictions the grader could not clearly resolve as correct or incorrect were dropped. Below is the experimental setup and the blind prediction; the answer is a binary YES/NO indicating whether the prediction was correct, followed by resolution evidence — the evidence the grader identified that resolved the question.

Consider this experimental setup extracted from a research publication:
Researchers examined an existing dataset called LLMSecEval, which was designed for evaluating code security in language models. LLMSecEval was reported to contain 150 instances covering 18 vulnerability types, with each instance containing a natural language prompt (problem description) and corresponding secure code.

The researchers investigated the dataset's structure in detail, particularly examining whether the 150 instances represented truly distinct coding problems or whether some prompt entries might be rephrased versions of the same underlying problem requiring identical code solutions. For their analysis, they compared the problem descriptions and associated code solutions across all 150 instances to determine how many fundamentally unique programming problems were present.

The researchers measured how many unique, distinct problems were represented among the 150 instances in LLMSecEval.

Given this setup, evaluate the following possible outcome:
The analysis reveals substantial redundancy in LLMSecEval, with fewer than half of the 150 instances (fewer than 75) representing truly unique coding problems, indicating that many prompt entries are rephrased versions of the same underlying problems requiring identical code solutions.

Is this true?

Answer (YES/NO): YES